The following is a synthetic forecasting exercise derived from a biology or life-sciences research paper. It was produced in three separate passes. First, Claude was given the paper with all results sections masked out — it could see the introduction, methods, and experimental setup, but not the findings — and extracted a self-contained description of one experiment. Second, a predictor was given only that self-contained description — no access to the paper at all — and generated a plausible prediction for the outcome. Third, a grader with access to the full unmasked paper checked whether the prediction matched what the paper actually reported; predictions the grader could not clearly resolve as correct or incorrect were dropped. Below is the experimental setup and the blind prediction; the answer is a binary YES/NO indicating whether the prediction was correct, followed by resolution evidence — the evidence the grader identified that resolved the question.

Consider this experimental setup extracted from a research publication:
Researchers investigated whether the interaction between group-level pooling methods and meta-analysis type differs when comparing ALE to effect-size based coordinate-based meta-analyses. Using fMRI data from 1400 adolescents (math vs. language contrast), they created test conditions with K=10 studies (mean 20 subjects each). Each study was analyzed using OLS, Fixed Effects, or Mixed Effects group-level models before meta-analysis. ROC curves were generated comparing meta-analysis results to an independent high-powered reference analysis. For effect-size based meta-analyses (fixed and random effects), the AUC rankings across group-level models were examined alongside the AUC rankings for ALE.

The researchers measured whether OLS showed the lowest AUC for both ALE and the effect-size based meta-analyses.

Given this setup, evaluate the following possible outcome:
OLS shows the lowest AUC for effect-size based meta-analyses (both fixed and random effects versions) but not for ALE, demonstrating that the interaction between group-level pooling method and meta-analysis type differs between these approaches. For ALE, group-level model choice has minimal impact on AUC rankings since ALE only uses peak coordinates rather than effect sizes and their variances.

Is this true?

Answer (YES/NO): NO